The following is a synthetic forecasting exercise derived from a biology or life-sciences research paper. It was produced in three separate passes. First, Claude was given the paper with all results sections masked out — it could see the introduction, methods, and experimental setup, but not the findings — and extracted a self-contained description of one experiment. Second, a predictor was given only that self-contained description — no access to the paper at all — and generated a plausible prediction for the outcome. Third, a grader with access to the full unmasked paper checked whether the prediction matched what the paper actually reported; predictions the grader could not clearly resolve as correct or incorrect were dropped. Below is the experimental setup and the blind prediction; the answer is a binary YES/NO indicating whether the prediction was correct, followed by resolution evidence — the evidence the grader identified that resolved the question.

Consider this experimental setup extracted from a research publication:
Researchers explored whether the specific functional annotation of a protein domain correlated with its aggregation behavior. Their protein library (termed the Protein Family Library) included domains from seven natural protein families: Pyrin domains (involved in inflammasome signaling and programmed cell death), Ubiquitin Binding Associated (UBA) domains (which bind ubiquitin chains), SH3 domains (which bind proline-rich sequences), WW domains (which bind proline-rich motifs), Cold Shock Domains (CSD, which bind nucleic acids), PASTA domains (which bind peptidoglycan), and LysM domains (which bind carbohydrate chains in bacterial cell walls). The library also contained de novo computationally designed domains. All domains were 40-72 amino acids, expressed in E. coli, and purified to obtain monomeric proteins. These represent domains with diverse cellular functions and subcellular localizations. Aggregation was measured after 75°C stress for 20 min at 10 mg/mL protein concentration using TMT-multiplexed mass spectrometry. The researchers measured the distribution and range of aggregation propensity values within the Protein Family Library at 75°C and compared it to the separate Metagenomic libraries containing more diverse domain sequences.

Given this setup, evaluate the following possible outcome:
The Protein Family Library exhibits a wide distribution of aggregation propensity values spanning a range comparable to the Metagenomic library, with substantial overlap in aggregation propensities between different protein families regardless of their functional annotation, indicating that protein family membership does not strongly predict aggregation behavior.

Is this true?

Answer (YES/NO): NO